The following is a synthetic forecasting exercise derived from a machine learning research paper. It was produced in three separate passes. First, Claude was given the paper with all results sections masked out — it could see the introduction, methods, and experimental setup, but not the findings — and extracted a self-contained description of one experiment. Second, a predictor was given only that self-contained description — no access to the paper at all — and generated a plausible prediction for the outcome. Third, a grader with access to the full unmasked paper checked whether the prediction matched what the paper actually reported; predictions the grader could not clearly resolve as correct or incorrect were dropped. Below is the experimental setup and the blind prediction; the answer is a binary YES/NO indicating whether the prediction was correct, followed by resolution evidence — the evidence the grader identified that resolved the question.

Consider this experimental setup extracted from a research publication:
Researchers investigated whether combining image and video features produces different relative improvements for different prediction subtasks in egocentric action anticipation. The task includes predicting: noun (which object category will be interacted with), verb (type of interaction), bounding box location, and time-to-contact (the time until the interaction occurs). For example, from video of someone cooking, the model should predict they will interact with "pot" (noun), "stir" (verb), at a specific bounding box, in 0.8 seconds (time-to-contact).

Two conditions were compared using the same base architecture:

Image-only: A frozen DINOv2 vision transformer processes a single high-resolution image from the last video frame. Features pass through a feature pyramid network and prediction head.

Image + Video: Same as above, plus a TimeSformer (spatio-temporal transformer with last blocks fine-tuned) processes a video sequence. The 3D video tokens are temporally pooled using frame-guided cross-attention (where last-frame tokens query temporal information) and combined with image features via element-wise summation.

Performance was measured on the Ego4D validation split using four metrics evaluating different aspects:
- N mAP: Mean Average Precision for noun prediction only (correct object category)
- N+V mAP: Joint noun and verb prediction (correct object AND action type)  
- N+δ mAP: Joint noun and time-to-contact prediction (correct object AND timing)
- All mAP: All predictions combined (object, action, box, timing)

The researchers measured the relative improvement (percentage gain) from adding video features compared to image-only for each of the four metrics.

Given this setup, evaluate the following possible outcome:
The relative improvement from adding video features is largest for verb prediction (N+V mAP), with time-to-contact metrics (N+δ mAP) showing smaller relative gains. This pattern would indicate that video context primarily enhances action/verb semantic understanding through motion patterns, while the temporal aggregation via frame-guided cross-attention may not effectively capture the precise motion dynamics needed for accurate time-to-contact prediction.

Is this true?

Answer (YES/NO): NO